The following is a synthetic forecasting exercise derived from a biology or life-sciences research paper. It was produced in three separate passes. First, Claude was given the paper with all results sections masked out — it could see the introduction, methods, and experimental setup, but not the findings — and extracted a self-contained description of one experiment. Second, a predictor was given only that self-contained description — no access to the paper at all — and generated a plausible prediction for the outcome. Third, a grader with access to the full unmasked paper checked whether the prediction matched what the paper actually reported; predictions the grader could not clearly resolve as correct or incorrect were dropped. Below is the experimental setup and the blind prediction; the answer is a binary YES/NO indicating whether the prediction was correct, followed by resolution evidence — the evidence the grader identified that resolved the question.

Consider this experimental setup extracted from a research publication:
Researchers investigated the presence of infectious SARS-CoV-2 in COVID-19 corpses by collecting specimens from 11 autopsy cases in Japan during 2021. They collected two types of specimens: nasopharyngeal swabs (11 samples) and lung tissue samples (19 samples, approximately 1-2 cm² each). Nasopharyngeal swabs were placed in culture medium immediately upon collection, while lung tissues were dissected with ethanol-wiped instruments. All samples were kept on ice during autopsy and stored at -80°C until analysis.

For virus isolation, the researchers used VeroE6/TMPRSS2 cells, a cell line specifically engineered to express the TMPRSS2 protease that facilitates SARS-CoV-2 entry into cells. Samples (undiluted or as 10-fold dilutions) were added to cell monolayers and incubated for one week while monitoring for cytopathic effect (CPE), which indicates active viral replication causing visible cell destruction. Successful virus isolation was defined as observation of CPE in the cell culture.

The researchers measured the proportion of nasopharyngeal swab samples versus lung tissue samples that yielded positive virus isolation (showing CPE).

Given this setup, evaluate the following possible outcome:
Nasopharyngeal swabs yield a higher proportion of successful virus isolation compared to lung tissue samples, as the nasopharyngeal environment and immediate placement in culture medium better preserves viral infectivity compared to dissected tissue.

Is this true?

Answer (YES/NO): NO